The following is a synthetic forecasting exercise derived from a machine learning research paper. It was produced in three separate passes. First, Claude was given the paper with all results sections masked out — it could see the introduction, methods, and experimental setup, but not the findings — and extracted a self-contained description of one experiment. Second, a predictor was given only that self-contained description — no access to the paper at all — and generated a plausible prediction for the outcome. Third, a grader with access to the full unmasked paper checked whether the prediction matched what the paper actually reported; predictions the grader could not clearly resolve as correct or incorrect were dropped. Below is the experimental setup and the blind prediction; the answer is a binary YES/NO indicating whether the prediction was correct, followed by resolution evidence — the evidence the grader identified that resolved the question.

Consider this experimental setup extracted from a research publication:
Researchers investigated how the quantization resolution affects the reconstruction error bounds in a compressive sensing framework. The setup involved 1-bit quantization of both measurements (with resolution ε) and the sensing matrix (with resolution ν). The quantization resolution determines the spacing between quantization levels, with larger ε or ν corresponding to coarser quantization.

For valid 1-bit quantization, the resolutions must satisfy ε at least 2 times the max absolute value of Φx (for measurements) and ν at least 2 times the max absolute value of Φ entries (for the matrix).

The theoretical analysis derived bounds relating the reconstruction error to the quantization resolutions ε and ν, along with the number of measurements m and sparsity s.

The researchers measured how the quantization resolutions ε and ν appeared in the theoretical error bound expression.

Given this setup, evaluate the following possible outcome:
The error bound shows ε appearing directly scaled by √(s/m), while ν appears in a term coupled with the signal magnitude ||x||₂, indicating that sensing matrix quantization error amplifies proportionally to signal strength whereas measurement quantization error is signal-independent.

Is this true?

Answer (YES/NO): NO